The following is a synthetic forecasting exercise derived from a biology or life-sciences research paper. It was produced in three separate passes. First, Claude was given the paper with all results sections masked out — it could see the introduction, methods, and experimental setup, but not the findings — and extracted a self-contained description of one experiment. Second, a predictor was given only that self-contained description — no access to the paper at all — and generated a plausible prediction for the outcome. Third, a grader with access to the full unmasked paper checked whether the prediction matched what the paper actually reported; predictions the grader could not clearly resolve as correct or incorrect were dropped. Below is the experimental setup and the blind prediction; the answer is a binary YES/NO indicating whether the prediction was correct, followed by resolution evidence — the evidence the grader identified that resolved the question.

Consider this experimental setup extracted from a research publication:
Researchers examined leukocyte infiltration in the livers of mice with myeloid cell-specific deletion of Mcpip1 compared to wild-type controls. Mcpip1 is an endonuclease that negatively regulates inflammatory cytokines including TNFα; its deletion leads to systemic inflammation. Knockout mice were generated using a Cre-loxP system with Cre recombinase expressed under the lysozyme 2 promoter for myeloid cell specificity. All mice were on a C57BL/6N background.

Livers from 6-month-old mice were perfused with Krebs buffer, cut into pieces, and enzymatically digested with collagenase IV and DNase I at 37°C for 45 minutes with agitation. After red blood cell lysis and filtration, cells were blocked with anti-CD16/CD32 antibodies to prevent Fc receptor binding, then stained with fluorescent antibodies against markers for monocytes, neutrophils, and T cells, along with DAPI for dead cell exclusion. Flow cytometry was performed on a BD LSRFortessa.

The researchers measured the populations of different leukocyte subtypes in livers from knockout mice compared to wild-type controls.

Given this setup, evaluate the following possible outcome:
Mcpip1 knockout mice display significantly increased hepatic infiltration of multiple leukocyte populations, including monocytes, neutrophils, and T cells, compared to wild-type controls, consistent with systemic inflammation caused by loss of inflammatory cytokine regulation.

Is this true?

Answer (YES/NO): NO